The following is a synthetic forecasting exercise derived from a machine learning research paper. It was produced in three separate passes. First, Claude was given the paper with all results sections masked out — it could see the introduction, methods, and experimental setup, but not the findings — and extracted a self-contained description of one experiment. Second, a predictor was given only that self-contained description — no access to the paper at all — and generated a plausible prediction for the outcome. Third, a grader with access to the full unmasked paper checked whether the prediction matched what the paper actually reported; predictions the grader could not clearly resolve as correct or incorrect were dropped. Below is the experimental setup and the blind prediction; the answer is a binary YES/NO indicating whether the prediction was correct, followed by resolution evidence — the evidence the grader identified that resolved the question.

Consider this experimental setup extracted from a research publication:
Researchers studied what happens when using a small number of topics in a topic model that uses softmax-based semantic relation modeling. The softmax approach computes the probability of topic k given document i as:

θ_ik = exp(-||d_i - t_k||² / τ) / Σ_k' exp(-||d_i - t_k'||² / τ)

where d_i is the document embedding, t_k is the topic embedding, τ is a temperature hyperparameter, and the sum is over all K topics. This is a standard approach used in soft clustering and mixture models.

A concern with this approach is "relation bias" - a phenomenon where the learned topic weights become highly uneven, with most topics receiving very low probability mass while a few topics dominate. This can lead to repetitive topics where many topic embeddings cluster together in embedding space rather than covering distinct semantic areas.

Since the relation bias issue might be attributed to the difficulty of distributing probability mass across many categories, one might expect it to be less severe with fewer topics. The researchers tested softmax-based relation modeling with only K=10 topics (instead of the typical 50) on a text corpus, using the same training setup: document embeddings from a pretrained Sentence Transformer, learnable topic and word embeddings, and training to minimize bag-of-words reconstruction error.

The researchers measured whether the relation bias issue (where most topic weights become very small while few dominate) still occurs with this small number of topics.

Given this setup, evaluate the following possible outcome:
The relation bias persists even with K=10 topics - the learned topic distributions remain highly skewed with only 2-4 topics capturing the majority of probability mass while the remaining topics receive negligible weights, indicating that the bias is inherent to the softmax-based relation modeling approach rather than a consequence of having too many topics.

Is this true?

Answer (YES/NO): YES